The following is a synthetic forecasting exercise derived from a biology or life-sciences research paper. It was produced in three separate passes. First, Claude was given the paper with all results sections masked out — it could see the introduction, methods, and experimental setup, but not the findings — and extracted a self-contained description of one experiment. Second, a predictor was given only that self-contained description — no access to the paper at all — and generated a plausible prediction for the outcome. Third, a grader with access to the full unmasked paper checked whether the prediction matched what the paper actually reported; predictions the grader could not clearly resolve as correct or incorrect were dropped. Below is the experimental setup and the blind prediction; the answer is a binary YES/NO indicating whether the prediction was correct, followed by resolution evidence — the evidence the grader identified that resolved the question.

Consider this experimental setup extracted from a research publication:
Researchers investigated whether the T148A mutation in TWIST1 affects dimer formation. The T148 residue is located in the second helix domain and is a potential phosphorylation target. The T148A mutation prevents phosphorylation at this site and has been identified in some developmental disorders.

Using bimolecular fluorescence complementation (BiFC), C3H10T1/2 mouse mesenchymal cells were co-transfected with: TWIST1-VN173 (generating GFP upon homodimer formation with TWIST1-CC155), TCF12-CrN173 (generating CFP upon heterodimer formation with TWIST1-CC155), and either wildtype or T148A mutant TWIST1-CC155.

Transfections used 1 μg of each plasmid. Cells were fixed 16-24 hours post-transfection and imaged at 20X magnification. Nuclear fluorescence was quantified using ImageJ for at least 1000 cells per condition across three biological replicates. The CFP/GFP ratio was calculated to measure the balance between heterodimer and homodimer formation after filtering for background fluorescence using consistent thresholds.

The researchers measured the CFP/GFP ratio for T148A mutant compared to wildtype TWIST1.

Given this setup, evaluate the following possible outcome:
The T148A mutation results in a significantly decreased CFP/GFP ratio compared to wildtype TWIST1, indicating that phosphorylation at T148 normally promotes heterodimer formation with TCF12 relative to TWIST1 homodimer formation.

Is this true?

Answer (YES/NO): YES